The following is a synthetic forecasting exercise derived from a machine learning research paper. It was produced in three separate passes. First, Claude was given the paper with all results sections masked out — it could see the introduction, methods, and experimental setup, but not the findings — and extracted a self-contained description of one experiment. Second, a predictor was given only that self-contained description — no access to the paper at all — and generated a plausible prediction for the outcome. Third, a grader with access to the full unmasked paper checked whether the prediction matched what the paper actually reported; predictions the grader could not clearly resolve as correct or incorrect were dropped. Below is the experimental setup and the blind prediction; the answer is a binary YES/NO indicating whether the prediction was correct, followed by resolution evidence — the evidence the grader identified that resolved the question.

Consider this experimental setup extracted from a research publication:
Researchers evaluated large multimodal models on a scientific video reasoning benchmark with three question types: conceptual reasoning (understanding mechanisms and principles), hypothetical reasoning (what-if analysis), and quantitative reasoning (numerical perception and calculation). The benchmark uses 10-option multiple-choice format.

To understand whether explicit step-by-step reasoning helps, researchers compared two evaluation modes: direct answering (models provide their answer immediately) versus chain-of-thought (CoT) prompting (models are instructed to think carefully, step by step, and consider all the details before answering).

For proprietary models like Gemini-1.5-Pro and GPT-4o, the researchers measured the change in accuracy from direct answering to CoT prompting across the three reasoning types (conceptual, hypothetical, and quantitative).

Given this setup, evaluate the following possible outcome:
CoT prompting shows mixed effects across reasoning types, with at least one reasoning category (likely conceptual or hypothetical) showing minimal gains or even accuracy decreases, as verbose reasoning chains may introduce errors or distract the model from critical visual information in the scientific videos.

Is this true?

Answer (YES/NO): NO